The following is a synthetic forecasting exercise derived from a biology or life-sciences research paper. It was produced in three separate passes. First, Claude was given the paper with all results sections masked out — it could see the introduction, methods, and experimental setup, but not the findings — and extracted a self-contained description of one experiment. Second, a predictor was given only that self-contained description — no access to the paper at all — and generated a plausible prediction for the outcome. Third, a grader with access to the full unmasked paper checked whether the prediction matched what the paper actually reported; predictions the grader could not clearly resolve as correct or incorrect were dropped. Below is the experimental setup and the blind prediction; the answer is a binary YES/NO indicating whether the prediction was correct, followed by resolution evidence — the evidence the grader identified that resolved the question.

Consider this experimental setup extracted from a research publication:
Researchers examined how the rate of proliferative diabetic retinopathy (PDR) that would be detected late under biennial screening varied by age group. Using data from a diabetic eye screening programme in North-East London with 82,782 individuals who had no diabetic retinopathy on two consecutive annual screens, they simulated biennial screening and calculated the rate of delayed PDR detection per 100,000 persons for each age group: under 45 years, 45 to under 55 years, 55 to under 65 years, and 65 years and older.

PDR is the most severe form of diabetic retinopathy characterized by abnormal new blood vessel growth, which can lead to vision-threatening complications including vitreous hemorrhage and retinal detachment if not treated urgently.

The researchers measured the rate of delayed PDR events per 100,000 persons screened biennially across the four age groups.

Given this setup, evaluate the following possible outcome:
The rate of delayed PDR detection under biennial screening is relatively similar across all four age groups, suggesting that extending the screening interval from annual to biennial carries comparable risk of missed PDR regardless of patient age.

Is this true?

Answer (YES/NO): NO